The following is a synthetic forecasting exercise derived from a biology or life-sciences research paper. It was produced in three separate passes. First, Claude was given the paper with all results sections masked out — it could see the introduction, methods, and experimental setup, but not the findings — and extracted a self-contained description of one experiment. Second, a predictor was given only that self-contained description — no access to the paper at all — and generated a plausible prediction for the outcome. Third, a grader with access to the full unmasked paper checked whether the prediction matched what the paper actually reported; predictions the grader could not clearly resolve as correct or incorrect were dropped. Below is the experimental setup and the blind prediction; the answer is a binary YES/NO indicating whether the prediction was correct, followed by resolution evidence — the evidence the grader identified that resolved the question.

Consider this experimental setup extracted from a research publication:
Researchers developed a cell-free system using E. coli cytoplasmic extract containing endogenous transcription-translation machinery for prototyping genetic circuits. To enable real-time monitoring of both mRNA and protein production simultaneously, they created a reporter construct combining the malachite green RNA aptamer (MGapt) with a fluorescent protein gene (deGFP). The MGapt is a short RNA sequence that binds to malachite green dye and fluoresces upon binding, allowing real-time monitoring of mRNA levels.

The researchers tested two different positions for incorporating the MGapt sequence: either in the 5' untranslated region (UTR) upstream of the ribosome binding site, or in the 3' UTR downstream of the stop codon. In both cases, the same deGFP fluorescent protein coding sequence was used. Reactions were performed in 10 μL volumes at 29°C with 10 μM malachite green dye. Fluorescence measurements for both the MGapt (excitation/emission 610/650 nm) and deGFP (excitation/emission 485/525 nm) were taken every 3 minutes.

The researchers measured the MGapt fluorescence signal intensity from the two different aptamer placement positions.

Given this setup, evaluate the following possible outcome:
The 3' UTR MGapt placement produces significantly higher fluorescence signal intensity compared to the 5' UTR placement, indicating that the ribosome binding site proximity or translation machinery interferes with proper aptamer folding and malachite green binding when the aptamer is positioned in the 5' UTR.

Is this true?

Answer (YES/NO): NO